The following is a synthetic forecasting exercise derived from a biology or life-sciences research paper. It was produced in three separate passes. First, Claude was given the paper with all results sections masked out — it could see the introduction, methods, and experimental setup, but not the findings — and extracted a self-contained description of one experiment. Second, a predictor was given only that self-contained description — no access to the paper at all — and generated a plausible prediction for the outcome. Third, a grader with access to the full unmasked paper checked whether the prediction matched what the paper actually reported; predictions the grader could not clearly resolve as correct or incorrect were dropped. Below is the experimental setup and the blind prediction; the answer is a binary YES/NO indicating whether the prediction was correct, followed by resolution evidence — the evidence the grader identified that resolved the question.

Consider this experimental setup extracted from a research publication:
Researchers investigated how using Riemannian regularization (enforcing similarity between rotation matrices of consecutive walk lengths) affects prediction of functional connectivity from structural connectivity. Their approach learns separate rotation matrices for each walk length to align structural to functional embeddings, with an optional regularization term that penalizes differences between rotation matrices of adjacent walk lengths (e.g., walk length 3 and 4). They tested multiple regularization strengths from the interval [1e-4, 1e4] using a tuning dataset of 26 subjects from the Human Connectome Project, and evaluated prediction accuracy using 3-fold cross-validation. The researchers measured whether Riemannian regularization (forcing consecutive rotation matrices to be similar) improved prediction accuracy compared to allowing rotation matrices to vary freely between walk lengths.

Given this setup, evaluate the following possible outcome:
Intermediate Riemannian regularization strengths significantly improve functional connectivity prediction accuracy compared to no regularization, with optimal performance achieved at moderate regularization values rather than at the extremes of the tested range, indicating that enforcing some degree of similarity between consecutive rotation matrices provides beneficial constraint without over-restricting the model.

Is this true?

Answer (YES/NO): NO